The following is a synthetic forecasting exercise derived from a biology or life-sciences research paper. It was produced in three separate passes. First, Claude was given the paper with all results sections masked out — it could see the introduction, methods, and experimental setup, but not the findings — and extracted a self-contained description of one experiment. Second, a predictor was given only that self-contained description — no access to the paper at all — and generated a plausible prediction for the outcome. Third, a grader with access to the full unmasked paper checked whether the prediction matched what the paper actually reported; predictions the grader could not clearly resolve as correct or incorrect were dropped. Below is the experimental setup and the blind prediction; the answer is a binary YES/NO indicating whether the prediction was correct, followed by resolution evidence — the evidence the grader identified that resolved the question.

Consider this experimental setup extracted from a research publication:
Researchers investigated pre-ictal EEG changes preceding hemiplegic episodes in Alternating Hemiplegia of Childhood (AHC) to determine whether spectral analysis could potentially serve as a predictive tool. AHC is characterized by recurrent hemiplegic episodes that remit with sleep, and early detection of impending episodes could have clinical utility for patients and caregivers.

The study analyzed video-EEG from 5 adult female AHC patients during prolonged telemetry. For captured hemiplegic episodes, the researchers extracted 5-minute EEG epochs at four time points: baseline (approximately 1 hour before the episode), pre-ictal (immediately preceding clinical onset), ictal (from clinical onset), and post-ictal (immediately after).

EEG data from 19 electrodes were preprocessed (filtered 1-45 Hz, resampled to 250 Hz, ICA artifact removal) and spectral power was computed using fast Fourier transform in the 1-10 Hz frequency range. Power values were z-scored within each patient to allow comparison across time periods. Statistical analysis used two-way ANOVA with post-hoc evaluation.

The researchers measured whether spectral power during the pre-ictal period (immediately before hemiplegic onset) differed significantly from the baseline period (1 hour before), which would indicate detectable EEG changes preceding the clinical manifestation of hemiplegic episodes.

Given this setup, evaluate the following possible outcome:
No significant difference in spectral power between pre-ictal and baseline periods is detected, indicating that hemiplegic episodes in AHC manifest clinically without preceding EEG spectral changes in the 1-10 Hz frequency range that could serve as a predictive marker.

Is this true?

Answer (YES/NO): NO